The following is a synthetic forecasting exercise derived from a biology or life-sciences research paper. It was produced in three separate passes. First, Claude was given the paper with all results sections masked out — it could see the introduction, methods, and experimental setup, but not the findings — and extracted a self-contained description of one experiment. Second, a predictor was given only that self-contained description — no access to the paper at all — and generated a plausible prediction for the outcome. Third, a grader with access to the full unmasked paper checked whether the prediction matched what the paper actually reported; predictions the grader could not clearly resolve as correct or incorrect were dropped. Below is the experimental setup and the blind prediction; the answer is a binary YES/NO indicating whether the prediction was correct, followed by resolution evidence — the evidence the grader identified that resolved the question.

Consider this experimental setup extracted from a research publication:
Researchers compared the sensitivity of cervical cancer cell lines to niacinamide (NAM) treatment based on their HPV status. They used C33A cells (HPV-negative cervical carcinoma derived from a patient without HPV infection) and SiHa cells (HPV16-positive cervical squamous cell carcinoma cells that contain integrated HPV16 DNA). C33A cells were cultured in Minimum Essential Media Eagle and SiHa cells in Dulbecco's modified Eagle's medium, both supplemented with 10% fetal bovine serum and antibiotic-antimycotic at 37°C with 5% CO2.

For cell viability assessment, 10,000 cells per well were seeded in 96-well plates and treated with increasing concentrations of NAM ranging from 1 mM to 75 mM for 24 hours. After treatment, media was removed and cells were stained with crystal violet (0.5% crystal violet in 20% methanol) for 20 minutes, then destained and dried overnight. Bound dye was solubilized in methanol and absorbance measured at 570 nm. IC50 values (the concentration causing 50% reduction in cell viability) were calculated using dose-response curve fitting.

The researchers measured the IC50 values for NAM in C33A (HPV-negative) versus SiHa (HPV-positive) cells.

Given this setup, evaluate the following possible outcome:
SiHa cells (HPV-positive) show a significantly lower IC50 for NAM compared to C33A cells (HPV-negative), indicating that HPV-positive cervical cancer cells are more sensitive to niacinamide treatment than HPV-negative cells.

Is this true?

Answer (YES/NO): YES